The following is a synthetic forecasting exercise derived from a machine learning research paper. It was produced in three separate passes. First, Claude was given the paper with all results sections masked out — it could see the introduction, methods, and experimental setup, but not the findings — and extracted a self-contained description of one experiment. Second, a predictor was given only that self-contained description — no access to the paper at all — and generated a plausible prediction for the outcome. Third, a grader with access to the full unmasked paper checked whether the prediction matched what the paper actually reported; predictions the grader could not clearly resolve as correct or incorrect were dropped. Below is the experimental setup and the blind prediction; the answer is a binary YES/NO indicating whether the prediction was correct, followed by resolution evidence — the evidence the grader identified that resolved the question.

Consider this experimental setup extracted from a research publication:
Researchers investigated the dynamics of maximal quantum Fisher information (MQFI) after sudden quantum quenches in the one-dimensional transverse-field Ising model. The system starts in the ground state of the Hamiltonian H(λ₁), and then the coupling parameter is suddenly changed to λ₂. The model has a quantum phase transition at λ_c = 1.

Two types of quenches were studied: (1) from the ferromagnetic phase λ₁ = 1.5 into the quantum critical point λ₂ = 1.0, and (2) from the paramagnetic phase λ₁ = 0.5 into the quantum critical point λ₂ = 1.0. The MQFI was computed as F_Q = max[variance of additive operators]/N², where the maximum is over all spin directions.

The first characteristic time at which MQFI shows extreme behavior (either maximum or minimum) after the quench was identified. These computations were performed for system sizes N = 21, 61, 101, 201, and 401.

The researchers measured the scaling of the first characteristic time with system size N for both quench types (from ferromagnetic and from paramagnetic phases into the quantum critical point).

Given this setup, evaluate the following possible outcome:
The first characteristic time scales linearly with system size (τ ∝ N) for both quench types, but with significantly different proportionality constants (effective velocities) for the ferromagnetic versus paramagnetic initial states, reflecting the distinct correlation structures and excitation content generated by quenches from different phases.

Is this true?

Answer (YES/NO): NO